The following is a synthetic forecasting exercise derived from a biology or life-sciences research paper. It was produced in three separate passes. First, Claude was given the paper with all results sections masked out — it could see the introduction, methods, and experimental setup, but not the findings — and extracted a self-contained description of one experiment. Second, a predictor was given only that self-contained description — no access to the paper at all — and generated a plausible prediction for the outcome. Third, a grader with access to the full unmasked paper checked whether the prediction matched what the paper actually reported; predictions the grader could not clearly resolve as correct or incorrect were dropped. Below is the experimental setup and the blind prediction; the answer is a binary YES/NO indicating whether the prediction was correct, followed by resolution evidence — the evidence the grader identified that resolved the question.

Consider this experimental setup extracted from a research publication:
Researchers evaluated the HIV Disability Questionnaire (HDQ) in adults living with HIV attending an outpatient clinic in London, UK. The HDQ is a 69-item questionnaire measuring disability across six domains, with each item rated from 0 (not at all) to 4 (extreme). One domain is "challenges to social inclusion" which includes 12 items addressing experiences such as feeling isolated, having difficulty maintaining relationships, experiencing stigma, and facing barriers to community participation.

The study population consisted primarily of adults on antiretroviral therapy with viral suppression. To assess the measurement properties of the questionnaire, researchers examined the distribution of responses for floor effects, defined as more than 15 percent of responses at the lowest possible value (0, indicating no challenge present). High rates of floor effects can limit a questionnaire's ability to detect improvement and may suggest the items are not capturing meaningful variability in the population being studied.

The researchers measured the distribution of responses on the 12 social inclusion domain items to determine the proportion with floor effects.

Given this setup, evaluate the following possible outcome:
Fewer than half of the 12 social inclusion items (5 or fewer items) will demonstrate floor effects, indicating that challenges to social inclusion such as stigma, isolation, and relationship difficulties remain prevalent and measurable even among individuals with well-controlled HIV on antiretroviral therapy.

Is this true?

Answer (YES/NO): NO